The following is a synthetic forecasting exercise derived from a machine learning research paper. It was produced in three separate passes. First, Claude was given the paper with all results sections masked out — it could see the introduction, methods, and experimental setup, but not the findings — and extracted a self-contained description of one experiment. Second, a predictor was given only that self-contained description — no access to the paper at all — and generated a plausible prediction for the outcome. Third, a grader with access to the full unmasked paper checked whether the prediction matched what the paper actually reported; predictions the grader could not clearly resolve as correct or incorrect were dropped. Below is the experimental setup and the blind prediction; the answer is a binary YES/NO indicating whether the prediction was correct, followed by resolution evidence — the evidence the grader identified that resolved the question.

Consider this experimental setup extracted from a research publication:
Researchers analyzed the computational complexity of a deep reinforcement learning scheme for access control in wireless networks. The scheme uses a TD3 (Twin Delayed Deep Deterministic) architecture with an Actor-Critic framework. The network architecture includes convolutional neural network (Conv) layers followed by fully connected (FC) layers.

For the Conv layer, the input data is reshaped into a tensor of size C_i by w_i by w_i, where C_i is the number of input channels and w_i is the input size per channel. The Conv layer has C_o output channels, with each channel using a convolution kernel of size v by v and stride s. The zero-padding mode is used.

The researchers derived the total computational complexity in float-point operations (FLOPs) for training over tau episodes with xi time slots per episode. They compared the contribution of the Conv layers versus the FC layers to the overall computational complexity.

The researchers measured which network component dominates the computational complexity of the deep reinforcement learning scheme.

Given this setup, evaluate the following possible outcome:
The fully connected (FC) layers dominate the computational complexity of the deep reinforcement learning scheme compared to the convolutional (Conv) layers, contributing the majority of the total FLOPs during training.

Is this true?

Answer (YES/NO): NO